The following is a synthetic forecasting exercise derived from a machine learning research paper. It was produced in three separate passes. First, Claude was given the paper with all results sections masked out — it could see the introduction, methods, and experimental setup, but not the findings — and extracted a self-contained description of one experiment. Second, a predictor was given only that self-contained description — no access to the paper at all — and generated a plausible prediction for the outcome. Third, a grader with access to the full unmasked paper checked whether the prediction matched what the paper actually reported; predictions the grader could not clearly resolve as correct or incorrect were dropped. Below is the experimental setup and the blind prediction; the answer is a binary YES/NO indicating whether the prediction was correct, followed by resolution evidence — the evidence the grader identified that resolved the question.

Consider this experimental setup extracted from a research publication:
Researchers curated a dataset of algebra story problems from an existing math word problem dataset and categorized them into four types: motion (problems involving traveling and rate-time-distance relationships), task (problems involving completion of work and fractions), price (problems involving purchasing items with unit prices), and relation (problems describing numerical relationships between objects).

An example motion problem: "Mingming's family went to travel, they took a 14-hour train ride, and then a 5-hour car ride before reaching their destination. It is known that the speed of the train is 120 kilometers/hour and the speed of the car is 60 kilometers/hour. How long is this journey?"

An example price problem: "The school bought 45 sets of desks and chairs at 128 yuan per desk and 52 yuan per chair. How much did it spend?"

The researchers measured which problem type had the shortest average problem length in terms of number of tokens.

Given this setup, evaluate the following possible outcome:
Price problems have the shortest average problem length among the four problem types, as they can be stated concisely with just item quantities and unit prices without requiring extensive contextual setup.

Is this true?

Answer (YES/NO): YES